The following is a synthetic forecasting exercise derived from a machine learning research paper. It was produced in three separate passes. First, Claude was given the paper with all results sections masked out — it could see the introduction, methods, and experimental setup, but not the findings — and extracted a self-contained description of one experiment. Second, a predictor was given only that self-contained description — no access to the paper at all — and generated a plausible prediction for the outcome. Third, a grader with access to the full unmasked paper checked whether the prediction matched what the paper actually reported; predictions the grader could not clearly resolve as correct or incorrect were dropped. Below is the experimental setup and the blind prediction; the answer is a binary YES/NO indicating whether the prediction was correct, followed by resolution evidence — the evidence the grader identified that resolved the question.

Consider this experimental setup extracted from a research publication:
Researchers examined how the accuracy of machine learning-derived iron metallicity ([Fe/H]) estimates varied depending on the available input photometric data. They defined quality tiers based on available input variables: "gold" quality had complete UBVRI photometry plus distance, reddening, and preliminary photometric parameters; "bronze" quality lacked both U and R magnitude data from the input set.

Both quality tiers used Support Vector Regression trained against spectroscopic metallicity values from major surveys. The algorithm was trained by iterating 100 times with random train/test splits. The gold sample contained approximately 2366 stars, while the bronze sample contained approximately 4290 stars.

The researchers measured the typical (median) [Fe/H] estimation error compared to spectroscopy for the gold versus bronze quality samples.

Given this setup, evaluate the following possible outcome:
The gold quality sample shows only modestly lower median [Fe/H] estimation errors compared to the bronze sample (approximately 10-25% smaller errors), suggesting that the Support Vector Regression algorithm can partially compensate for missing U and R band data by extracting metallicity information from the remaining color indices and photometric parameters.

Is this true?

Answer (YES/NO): NO